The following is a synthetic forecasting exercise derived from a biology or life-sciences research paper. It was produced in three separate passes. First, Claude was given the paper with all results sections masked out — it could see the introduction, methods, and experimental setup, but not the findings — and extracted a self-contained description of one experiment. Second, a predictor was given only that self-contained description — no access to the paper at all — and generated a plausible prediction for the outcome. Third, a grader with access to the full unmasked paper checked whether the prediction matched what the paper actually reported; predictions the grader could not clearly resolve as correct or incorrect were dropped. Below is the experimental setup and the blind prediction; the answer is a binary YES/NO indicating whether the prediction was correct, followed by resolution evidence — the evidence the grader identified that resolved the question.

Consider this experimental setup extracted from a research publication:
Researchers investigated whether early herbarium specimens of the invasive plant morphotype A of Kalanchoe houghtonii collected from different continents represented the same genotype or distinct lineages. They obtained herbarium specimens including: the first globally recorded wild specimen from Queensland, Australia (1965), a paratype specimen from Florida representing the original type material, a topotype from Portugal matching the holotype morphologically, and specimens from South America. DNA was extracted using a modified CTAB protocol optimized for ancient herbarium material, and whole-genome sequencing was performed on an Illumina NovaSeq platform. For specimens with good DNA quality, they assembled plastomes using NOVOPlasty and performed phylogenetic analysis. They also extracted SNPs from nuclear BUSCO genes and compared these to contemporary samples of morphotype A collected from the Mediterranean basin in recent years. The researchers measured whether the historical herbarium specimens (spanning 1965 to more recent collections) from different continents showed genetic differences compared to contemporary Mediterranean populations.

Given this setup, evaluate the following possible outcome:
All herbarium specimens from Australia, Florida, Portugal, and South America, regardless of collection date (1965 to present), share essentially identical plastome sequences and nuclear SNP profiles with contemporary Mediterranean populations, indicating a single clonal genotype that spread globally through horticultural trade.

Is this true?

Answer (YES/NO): YES